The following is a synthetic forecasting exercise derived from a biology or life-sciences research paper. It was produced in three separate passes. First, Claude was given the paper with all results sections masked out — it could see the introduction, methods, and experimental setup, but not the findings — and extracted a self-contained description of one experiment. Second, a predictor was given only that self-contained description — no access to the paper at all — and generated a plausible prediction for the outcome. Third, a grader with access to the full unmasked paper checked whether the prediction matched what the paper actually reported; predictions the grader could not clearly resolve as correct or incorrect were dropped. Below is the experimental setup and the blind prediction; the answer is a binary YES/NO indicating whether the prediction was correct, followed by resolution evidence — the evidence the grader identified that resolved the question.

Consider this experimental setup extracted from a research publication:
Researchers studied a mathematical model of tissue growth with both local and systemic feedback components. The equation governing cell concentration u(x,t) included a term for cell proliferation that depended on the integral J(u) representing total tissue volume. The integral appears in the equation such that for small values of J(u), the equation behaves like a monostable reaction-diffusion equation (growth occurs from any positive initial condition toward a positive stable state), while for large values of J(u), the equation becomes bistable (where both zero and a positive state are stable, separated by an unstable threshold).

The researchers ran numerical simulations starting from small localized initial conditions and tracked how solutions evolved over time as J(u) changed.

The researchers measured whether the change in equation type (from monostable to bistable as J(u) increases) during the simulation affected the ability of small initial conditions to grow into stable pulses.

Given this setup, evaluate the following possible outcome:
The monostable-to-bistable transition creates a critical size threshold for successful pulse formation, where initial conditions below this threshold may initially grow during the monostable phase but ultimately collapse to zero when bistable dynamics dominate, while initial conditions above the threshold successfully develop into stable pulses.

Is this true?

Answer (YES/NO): NO